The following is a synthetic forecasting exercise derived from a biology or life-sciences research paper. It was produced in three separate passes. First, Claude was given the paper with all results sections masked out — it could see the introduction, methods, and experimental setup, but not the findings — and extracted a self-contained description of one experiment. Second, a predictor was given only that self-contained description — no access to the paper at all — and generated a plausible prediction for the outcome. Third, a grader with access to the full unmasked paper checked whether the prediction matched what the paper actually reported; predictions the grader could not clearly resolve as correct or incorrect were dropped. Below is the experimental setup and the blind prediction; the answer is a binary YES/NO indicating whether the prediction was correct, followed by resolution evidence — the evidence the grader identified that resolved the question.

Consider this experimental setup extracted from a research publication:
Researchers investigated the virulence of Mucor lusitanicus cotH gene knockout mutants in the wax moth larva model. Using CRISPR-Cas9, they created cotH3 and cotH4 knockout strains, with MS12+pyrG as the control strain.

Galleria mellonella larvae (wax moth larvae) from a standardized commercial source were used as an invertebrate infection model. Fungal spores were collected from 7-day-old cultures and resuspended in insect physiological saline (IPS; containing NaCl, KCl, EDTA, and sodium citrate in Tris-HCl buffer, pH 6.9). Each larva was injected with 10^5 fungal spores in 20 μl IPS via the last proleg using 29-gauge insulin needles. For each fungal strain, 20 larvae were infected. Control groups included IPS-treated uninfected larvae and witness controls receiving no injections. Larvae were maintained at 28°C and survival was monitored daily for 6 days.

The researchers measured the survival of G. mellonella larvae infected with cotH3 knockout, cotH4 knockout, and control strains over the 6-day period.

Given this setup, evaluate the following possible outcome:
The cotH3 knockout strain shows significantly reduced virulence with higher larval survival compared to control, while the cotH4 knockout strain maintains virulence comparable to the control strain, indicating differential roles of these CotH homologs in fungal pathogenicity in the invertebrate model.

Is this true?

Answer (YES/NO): NO